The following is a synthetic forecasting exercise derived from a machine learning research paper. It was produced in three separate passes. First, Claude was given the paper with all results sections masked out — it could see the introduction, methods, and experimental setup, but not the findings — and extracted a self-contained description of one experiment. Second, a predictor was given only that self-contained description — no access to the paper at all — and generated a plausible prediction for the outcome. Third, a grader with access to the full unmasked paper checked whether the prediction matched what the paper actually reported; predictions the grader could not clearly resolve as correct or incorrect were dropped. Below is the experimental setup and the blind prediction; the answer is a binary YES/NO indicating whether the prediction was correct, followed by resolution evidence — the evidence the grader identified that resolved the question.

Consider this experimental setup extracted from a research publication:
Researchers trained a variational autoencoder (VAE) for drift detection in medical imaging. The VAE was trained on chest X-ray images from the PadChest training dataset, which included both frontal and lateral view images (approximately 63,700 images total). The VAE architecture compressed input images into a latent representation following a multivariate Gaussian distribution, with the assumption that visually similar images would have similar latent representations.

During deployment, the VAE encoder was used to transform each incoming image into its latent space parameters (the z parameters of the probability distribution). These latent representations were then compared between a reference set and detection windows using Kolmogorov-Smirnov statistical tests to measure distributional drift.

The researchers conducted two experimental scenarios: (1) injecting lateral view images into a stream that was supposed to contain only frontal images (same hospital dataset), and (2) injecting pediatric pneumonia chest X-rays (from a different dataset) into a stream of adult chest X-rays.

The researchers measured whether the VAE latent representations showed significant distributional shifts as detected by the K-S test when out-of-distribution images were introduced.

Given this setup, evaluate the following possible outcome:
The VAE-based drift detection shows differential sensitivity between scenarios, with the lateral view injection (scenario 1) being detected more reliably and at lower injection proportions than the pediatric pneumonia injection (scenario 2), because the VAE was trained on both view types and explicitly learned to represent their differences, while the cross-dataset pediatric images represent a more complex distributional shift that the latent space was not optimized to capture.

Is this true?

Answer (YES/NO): NO